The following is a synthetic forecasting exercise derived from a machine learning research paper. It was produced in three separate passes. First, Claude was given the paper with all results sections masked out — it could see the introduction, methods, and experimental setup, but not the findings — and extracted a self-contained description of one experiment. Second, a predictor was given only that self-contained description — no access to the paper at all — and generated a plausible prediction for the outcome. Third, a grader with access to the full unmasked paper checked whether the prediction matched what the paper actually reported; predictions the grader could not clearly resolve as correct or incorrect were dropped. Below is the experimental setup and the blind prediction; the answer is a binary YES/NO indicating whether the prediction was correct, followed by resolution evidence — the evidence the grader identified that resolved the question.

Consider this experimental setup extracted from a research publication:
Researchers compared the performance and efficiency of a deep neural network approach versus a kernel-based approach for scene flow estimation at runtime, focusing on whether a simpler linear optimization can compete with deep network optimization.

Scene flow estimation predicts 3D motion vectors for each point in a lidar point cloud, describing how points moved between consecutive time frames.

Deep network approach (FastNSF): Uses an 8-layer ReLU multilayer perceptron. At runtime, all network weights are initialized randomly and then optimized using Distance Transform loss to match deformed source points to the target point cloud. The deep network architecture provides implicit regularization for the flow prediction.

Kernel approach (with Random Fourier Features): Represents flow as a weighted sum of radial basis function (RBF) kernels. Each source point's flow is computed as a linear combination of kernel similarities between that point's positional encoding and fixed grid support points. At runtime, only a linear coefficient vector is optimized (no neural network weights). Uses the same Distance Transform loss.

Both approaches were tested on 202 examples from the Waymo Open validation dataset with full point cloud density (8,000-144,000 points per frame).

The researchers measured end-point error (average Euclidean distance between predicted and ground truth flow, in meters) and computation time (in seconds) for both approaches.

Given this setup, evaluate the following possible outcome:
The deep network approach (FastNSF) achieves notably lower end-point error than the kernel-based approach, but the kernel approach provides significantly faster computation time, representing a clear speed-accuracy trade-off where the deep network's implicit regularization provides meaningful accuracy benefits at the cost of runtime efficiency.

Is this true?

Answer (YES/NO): YES